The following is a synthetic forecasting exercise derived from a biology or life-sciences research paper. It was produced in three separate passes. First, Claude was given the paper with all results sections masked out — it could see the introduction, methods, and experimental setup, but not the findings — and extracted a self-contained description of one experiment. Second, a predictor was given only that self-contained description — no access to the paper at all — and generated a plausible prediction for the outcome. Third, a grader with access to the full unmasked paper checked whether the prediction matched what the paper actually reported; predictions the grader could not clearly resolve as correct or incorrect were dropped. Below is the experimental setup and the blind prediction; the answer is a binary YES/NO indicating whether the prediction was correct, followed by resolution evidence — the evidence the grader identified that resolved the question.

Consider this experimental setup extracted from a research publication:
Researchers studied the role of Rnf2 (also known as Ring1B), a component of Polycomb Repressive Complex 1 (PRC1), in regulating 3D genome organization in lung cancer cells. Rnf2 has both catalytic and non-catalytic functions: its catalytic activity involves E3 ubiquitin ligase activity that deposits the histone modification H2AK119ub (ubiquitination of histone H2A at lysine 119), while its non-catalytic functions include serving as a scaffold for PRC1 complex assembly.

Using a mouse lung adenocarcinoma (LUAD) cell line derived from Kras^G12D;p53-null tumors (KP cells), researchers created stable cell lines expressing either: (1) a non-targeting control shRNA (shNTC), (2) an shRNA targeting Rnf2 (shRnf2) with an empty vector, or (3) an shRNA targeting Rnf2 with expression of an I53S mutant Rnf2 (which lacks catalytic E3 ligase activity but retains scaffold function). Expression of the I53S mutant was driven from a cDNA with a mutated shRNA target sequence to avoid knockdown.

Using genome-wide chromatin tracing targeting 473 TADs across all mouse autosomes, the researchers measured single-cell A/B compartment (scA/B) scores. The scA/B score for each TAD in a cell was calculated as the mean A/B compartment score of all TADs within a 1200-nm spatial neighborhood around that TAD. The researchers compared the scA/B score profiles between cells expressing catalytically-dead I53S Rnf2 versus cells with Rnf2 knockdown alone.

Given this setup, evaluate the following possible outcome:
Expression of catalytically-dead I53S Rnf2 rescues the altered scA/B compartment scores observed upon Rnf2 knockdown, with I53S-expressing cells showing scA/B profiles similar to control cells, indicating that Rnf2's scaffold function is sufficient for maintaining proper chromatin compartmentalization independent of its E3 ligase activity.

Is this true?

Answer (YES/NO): NO